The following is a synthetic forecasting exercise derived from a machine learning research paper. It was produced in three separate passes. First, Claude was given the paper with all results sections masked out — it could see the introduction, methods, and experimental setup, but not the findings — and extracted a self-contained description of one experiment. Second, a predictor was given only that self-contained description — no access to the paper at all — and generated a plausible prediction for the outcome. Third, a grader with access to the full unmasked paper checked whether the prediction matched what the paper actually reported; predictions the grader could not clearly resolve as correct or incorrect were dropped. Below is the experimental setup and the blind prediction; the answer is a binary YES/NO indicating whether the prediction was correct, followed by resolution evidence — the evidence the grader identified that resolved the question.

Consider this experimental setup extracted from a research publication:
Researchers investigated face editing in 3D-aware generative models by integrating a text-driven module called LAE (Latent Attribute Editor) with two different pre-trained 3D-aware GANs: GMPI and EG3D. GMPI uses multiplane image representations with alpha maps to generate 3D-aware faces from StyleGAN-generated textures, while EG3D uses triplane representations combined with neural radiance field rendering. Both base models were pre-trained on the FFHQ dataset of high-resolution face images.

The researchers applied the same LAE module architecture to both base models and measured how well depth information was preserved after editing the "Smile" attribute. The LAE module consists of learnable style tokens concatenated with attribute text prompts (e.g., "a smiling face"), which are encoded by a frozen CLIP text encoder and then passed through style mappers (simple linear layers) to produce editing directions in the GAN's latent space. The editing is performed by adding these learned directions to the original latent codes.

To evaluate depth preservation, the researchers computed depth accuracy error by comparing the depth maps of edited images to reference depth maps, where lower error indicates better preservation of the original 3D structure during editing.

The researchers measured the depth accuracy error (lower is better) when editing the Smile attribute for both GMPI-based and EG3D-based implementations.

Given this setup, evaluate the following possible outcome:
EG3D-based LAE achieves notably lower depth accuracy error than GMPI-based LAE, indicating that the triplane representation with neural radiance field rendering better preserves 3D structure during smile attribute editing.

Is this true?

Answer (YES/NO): YES